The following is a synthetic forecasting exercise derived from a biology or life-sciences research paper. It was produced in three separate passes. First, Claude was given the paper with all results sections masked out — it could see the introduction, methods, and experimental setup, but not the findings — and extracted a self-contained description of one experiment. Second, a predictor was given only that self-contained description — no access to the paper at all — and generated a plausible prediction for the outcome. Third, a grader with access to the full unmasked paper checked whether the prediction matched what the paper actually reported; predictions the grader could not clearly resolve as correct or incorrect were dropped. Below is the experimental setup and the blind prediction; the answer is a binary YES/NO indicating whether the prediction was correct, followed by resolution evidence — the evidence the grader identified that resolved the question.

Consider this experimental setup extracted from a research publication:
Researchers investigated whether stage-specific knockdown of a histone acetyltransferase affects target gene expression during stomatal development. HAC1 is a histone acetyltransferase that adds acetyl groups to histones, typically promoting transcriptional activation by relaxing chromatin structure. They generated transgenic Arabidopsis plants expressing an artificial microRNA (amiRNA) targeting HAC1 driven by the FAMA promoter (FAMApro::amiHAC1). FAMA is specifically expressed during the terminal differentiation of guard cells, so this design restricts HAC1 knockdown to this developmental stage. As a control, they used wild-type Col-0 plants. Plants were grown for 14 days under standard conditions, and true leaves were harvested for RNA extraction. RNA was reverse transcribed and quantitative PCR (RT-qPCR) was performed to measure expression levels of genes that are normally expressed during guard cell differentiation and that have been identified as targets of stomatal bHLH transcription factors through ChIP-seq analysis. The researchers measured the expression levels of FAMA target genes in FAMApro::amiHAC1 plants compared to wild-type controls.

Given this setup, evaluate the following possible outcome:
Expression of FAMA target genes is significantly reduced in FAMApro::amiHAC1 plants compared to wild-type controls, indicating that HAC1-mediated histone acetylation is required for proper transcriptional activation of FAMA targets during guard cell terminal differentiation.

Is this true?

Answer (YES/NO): YES